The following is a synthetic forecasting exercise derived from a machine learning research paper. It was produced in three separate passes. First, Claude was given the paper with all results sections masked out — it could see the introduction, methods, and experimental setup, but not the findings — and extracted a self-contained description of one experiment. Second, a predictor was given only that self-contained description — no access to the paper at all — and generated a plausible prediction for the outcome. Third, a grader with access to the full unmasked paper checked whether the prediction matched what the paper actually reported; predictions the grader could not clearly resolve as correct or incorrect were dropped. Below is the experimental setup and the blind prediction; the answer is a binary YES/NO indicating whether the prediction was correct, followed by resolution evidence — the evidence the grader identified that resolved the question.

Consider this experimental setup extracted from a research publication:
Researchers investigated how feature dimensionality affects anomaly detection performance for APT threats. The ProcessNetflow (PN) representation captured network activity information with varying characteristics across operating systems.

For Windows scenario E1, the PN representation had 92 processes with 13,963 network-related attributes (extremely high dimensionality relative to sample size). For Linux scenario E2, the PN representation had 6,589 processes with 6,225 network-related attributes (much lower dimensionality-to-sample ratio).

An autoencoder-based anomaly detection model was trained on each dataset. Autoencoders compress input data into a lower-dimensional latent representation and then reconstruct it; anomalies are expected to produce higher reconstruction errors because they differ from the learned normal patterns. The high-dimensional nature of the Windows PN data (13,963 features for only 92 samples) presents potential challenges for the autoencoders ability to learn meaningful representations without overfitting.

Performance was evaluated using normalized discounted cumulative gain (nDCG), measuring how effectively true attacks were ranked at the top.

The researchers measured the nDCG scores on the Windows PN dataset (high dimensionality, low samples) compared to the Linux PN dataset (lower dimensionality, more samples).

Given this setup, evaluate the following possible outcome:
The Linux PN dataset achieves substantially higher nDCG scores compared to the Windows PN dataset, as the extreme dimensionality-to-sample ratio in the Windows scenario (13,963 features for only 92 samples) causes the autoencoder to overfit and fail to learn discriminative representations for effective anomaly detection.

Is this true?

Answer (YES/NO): NO